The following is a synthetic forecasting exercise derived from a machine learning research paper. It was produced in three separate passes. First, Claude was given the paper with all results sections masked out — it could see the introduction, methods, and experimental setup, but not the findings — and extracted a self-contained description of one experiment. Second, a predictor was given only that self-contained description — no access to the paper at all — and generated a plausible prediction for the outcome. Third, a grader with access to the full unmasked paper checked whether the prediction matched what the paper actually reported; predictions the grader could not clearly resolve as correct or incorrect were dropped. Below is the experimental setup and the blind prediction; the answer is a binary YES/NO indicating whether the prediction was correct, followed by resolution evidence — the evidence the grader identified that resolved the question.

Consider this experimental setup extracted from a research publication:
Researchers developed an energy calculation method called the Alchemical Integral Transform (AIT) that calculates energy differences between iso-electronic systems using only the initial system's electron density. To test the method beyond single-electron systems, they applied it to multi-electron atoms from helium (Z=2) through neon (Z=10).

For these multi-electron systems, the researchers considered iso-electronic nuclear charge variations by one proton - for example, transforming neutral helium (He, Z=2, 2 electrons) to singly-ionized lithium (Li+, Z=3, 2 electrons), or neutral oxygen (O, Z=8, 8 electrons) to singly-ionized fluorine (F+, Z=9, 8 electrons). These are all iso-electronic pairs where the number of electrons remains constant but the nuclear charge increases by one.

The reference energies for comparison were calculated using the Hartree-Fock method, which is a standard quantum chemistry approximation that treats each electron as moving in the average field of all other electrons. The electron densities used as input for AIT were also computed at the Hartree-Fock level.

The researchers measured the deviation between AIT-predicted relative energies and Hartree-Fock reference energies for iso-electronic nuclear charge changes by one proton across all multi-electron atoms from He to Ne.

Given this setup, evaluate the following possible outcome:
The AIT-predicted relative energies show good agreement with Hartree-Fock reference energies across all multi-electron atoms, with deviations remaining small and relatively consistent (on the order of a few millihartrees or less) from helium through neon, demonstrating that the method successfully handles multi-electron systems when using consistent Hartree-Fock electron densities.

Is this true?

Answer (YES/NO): NO